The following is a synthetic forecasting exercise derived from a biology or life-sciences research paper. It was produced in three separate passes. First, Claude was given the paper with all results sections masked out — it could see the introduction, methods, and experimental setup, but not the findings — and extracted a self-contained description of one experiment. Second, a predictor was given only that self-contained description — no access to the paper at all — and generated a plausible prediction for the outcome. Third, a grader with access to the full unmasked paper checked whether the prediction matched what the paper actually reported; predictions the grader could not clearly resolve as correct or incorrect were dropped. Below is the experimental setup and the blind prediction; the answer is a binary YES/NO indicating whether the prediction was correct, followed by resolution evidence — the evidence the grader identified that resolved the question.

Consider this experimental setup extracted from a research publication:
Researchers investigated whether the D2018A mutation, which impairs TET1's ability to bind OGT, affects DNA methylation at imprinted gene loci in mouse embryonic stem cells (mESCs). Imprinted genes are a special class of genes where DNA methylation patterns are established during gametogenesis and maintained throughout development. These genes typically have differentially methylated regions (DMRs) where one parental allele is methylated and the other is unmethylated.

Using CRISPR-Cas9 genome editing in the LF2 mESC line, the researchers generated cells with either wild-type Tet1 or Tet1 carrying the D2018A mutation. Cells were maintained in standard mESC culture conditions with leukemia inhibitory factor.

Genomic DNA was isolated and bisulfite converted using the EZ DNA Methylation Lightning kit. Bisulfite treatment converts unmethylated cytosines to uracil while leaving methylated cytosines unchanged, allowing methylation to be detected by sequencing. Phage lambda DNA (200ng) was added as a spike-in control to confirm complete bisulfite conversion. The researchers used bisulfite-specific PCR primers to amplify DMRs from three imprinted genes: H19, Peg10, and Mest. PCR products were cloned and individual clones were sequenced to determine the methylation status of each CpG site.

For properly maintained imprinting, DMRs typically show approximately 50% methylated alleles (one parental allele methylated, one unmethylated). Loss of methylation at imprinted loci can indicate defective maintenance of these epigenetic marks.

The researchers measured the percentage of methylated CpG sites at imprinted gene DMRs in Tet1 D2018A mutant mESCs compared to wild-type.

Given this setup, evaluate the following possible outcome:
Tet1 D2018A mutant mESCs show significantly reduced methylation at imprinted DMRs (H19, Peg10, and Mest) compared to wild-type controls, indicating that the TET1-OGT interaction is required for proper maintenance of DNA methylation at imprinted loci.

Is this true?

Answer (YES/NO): NO